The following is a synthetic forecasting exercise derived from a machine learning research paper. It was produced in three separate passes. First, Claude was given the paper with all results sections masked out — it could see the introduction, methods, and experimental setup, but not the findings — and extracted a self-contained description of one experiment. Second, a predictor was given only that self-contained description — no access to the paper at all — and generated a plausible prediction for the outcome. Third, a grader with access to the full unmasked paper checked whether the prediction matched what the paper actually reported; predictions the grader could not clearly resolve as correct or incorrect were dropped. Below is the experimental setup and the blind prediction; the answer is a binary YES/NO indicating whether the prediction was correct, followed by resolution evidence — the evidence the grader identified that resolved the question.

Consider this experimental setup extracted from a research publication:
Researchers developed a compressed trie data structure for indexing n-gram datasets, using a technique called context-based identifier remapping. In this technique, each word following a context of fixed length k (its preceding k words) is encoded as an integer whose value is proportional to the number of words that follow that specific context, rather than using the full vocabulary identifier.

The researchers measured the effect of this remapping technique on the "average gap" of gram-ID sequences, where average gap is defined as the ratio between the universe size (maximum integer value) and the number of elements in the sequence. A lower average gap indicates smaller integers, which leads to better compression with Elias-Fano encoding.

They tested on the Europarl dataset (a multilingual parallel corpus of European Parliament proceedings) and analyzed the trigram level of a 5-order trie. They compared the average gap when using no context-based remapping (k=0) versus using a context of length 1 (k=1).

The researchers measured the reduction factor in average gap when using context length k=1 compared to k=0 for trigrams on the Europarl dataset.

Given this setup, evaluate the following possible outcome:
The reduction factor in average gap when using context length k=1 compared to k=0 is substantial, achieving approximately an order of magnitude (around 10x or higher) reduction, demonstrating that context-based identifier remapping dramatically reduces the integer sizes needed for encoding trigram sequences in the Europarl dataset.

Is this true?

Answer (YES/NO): YES